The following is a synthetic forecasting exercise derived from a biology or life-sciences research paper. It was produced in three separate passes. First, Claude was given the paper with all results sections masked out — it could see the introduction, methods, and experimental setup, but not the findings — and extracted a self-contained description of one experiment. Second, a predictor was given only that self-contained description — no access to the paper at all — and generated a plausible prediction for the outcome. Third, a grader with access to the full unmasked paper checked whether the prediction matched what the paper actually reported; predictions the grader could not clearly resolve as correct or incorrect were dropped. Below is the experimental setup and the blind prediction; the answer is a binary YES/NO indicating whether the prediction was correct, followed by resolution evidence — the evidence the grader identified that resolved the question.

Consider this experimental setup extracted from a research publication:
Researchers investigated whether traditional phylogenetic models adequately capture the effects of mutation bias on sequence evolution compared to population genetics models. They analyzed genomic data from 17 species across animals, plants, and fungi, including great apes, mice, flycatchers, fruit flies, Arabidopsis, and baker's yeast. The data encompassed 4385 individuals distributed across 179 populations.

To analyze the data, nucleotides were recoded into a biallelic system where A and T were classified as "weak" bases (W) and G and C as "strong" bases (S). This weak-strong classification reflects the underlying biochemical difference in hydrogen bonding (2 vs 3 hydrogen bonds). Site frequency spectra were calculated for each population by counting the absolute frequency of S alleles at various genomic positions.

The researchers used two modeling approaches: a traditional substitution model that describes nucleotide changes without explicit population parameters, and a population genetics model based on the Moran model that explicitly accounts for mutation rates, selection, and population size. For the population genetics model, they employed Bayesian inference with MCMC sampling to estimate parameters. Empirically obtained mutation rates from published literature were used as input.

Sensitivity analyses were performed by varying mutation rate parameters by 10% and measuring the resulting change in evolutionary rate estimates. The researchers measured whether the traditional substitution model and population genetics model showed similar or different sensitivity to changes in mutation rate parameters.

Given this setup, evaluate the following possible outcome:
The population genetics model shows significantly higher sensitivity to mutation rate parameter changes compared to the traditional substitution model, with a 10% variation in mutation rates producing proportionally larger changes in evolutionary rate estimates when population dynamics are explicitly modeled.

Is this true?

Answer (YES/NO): NO